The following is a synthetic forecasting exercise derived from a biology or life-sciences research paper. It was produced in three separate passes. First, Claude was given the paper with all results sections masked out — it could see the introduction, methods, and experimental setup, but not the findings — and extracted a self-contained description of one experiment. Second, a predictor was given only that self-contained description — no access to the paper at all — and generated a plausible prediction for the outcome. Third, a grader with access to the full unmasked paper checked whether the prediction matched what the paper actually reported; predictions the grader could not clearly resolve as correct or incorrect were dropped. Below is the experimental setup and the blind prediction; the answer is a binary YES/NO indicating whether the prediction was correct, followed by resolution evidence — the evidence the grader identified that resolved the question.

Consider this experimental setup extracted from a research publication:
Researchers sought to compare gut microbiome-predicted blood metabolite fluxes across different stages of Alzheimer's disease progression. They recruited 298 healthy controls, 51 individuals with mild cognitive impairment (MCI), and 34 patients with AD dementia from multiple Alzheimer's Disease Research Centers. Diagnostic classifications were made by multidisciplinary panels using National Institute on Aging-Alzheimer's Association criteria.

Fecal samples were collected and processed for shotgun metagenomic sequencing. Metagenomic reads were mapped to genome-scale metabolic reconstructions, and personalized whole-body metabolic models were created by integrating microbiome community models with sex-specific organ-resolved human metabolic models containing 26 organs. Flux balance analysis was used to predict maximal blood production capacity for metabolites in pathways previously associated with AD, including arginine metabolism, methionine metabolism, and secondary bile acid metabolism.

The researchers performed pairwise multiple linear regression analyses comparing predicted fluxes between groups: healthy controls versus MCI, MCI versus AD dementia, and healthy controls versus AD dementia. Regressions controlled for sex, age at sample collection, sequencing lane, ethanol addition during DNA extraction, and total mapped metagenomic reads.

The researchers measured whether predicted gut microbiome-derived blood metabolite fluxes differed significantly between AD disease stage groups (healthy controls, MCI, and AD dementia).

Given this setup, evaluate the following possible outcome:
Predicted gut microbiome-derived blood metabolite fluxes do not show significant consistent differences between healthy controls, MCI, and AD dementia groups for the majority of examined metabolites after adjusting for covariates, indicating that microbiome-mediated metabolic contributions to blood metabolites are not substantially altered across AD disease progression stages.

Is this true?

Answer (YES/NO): NO